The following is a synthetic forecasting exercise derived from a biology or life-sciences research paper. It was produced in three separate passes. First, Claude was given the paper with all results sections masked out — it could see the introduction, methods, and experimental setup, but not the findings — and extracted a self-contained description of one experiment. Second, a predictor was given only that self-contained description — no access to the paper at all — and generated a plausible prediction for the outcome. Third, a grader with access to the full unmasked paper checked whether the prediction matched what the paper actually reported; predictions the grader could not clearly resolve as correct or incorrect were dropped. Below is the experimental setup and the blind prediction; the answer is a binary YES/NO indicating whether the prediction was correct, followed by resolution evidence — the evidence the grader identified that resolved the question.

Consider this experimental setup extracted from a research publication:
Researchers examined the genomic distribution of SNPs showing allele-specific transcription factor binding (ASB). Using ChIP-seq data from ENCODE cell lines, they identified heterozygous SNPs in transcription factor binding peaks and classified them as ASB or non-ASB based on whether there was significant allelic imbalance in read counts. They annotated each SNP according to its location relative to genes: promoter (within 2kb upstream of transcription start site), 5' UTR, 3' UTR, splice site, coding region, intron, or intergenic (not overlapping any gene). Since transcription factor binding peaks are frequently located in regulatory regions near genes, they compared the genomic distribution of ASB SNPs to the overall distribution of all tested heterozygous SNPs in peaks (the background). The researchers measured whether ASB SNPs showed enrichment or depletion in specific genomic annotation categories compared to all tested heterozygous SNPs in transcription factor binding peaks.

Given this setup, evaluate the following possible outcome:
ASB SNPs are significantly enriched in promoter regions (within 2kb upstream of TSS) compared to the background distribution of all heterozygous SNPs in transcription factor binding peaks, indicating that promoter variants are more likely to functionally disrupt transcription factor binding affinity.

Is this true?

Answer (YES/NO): NO